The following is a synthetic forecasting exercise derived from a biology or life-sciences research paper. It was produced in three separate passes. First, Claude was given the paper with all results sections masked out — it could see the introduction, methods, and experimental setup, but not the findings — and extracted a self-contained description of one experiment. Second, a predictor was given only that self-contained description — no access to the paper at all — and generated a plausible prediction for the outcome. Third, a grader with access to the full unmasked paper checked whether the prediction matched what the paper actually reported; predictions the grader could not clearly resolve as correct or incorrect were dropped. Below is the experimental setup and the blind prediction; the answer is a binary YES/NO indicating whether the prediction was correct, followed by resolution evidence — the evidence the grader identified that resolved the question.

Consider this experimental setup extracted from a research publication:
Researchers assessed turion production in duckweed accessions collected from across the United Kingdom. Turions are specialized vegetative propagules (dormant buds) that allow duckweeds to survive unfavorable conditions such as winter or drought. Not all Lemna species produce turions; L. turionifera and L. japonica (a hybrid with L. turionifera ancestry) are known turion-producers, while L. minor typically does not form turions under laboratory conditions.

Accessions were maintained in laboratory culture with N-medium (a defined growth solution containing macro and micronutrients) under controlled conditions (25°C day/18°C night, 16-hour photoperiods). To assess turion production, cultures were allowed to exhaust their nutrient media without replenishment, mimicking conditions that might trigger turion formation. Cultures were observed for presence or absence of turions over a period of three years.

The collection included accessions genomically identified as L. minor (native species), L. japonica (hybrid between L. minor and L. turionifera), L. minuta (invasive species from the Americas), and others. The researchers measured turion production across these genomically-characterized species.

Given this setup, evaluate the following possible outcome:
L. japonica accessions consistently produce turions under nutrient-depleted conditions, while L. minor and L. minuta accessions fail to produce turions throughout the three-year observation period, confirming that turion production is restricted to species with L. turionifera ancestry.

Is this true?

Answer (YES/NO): NO